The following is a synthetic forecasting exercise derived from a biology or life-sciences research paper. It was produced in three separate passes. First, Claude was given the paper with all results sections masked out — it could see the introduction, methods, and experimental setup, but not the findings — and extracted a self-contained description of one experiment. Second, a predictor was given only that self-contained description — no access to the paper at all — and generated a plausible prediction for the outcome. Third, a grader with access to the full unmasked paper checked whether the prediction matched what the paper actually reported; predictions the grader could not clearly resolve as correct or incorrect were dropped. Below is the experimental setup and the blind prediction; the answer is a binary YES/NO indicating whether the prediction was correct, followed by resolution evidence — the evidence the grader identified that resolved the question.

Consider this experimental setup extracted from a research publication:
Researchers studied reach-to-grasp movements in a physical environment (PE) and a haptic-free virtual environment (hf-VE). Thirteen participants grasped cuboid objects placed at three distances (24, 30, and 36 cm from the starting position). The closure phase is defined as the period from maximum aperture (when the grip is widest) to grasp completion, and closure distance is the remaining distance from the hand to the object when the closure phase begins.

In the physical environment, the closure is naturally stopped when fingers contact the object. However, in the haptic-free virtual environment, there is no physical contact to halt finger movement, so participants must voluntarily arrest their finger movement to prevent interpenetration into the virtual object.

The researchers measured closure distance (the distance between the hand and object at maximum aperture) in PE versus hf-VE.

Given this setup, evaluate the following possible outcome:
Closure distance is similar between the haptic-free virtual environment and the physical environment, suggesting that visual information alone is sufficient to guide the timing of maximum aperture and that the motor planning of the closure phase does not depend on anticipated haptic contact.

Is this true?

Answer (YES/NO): NO